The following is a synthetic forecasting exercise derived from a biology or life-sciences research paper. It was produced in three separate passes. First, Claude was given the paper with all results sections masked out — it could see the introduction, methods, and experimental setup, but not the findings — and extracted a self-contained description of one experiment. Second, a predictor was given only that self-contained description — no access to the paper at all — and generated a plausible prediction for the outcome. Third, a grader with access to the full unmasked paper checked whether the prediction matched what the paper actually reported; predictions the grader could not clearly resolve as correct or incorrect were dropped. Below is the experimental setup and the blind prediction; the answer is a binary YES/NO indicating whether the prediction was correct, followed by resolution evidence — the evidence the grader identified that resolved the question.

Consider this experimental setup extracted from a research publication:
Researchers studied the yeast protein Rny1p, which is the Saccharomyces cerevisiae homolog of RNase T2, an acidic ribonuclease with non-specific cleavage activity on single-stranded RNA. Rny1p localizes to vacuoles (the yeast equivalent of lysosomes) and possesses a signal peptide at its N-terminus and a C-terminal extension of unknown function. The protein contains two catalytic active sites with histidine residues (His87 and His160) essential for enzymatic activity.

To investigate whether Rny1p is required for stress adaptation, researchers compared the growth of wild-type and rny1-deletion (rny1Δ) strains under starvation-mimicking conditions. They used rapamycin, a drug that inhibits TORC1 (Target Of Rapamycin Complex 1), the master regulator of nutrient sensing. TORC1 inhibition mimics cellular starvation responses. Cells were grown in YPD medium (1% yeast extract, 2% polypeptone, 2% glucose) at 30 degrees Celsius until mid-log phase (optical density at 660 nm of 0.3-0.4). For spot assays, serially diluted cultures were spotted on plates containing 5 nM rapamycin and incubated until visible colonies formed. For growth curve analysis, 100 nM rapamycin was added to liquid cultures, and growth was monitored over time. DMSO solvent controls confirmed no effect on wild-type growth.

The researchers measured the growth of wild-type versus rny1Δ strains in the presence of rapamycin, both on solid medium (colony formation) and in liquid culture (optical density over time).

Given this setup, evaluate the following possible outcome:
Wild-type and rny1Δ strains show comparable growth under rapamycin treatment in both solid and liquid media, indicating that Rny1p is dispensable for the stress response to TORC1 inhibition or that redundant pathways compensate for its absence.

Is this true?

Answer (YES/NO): NO